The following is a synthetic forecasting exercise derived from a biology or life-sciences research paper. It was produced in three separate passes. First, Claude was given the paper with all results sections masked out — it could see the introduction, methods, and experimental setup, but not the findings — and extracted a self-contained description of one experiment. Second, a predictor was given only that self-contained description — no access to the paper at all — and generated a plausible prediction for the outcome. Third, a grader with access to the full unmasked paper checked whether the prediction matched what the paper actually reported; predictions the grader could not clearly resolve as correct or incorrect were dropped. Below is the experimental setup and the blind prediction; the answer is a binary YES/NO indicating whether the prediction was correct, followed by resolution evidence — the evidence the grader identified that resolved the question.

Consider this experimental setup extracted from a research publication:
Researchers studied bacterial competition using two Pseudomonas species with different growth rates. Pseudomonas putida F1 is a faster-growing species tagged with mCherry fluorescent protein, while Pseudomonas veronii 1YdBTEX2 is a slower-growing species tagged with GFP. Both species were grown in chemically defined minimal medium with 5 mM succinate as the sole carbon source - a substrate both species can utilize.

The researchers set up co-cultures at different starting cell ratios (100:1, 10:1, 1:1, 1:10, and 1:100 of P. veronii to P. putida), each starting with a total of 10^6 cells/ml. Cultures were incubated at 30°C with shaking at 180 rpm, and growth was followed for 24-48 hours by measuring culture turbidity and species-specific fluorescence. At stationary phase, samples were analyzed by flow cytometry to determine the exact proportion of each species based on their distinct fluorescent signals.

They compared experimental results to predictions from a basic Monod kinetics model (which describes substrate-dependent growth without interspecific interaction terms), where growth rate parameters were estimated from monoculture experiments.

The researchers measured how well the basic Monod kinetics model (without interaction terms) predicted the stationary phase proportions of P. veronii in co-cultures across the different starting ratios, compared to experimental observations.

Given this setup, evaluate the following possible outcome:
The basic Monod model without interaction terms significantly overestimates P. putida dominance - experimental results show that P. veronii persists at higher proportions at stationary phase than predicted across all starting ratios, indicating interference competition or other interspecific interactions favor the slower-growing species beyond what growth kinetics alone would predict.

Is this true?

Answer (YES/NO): NO